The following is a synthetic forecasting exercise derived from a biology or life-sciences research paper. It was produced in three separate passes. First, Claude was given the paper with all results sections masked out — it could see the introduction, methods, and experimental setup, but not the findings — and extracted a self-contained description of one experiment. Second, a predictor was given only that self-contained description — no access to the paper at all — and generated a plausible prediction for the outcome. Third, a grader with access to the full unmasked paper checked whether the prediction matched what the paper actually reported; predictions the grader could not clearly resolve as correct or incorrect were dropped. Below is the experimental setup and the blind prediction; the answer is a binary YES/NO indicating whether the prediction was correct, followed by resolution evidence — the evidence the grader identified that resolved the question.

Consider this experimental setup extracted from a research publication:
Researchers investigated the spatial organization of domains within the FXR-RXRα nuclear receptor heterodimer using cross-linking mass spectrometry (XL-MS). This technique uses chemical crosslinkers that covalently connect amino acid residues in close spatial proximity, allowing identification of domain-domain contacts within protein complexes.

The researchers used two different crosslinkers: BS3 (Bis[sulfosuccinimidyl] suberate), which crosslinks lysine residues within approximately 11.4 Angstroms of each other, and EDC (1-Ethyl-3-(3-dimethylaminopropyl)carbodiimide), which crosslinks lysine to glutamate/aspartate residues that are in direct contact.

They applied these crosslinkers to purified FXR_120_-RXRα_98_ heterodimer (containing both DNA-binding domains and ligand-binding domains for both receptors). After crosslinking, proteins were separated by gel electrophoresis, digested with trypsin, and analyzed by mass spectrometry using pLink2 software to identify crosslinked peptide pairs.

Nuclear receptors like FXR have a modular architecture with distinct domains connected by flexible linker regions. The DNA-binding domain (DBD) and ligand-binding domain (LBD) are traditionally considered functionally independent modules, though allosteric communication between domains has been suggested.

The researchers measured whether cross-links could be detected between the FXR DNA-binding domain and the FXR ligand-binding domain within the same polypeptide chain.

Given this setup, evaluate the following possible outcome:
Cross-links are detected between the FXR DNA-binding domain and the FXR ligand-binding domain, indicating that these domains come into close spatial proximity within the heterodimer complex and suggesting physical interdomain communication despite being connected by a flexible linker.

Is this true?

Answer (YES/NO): YES